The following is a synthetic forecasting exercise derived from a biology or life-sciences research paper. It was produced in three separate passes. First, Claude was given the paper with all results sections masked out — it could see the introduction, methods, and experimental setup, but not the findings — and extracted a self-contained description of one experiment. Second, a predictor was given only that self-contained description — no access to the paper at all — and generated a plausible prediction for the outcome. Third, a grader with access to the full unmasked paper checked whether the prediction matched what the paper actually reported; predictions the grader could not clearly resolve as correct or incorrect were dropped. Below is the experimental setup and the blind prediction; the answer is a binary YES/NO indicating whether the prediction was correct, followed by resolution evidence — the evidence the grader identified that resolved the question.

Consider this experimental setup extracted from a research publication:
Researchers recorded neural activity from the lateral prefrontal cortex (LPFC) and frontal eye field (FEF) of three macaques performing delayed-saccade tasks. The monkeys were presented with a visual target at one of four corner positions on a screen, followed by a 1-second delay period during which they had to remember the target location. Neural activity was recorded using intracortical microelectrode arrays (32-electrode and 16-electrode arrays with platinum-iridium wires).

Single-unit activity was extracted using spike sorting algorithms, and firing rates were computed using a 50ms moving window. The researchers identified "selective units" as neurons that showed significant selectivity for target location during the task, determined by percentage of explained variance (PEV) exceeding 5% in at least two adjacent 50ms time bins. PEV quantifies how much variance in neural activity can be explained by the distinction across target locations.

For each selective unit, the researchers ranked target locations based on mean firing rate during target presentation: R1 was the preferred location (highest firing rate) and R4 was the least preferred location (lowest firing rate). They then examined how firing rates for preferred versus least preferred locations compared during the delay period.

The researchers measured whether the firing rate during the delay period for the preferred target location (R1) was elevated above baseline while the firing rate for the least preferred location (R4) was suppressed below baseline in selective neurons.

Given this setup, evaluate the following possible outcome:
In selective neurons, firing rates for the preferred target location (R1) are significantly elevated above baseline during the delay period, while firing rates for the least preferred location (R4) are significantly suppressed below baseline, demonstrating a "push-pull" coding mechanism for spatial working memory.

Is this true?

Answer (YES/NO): YES